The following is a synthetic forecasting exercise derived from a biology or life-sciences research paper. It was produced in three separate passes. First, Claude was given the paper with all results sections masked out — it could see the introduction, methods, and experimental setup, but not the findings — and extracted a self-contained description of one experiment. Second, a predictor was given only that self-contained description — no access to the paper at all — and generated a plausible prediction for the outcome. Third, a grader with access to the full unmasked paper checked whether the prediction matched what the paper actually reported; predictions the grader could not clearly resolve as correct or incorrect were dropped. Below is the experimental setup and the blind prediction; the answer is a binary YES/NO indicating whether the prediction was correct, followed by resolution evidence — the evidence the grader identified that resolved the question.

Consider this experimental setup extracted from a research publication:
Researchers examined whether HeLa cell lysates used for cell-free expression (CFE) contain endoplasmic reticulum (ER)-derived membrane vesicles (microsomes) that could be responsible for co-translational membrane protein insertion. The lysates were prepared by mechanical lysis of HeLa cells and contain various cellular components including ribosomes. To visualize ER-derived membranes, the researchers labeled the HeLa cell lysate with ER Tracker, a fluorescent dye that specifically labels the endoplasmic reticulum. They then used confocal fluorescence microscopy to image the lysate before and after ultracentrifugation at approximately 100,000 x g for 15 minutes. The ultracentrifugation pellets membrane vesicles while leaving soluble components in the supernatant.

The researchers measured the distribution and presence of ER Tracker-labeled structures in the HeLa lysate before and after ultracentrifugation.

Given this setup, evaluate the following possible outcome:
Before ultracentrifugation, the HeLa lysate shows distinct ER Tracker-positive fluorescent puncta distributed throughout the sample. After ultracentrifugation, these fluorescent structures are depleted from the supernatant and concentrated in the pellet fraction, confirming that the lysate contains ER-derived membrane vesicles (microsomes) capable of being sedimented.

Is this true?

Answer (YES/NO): YES